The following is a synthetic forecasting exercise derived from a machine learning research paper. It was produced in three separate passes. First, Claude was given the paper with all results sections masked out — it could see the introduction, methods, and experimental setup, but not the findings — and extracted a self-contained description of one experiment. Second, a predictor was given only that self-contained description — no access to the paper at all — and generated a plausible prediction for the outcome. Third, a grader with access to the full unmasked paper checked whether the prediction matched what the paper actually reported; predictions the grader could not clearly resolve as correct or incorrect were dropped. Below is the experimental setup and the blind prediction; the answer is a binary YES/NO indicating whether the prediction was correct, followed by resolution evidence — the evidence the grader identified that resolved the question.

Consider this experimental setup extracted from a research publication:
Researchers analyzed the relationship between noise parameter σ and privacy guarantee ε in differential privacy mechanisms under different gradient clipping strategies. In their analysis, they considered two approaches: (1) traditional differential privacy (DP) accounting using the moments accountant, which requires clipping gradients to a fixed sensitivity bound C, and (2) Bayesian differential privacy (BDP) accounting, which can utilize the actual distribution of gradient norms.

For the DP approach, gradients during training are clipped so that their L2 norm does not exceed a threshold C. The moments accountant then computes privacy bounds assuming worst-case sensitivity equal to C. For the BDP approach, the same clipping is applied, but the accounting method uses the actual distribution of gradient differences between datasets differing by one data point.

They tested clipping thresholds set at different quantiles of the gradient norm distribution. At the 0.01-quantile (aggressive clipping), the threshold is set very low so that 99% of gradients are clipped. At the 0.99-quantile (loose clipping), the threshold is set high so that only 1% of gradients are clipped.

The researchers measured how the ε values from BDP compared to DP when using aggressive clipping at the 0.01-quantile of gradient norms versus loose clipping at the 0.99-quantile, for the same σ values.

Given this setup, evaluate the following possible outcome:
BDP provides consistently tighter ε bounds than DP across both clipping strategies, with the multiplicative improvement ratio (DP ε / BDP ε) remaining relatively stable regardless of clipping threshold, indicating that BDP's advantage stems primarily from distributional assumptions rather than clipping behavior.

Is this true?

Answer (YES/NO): NO